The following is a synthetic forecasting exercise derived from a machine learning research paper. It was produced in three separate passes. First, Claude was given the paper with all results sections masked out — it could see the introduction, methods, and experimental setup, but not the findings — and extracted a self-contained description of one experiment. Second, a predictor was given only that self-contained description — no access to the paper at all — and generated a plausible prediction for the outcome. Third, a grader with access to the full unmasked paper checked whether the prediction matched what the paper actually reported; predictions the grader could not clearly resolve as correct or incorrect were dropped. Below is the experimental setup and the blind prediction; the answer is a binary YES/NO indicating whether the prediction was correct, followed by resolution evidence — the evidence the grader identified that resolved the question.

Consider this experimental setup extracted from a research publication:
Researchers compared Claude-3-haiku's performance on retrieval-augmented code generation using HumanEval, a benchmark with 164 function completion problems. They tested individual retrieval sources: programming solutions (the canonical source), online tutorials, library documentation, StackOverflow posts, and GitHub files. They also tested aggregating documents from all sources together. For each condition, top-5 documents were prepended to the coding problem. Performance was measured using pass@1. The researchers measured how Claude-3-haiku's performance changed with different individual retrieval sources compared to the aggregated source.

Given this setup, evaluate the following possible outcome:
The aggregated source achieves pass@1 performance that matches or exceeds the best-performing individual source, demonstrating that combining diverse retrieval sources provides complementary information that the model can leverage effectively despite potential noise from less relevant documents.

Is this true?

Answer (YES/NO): YES